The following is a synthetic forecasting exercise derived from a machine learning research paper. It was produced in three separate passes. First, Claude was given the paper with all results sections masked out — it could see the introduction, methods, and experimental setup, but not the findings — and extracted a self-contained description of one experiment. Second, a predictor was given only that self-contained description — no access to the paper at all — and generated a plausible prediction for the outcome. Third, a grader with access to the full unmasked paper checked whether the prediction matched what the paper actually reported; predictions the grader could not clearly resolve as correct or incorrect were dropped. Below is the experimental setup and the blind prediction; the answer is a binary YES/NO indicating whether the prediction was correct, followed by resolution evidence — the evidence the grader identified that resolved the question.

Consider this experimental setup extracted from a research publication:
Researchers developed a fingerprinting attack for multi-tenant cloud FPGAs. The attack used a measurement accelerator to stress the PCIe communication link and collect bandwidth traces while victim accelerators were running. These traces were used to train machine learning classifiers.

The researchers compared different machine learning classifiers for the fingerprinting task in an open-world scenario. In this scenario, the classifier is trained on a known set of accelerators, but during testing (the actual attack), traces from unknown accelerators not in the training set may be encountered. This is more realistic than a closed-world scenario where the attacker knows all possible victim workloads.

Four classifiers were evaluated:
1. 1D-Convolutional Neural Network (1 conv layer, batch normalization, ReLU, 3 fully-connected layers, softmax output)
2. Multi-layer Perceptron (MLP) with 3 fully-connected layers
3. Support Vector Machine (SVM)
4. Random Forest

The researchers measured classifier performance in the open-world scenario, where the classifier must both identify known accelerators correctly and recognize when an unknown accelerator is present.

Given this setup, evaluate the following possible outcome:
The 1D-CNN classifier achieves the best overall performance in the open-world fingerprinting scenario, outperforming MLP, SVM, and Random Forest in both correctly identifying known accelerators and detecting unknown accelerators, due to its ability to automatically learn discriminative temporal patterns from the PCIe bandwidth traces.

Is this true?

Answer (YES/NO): NO